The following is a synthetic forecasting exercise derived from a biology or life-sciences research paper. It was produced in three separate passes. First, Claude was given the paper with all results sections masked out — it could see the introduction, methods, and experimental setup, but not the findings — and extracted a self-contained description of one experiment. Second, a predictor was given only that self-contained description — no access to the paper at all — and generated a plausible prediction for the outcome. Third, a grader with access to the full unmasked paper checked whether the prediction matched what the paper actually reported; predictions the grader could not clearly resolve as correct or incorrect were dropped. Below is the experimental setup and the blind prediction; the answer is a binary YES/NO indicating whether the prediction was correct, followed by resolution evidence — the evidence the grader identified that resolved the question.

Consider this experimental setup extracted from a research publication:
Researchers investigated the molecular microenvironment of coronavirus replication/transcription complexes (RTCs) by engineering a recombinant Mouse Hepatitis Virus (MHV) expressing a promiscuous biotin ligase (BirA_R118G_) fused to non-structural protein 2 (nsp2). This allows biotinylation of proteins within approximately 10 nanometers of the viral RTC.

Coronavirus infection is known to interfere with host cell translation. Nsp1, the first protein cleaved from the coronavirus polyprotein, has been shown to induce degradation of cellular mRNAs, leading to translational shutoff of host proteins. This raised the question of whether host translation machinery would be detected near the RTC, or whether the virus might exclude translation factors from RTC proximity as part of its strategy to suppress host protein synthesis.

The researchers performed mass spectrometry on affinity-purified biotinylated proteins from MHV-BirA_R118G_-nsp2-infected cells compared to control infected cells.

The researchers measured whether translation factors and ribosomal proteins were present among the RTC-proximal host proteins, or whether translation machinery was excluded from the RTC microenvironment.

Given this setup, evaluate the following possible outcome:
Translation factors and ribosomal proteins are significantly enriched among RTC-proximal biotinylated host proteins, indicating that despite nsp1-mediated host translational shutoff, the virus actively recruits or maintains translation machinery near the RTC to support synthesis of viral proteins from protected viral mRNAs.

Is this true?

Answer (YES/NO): YES